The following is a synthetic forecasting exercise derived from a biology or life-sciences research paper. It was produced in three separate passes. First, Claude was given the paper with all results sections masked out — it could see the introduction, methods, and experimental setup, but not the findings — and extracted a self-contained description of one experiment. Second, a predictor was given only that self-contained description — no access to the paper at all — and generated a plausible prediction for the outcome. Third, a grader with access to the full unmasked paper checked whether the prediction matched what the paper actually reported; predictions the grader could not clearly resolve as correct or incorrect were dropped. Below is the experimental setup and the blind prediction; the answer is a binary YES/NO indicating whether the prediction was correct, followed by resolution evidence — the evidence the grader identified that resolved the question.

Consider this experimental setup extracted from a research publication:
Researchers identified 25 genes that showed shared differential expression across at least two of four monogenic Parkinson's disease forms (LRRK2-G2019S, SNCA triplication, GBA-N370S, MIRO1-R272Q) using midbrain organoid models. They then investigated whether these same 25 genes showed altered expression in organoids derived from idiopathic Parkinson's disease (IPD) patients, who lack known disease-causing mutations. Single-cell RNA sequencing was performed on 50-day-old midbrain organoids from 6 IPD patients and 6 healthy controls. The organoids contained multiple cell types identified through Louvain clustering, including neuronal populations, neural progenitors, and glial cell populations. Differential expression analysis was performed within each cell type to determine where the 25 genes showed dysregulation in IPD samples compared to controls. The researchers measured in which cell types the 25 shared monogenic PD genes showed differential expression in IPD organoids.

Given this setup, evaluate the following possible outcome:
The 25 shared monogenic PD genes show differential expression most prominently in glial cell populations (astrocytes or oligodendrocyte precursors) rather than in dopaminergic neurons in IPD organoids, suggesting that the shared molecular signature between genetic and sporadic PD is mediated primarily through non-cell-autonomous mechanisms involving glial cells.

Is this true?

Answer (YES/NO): YES